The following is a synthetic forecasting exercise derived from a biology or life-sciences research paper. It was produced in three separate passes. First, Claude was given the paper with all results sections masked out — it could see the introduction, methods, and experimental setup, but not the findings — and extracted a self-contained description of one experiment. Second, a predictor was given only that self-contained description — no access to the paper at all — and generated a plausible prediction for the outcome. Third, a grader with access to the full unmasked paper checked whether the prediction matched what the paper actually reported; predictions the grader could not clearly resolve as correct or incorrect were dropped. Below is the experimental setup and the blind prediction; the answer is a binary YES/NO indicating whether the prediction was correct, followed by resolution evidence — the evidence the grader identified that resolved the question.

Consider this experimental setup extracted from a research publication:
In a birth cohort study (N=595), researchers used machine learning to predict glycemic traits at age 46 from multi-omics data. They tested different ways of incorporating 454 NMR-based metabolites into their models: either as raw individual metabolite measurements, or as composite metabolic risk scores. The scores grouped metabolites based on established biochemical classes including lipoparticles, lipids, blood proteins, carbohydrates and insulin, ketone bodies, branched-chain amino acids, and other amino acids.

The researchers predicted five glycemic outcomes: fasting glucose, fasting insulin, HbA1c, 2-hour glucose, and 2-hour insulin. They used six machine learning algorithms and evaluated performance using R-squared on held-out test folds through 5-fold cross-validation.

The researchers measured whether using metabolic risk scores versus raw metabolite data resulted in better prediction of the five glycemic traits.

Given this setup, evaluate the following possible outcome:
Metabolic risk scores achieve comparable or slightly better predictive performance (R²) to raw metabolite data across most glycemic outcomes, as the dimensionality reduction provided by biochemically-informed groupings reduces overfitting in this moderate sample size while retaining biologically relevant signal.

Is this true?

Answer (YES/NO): NO